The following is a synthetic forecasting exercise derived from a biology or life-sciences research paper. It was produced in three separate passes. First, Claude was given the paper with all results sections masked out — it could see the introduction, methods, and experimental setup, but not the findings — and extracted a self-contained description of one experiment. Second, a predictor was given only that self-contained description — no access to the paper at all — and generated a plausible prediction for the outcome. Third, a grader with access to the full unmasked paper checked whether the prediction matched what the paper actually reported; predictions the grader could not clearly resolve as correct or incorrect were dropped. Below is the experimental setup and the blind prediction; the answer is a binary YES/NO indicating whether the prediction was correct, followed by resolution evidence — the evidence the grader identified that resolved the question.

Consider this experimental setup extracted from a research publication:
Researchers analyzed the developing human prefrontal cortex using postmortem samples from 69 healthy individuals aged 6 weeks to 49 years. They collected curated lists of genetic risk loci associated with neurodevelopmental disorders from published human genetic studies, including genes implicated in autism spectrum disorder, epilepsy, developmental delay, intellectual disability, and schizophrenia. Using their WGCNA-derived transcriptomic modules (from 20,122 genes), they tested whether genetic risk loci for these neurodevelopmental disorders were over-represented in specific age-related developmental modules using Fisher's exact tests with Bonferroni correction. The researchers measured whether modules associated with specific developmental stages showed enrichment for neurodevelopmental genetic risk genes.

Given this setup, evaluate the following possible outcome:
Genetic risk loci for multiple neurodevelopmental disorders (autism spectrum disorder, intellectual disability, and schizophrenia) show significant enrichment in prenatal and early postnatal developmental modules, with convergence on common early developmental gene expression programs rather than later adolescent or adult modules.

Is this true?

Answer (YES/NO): NO